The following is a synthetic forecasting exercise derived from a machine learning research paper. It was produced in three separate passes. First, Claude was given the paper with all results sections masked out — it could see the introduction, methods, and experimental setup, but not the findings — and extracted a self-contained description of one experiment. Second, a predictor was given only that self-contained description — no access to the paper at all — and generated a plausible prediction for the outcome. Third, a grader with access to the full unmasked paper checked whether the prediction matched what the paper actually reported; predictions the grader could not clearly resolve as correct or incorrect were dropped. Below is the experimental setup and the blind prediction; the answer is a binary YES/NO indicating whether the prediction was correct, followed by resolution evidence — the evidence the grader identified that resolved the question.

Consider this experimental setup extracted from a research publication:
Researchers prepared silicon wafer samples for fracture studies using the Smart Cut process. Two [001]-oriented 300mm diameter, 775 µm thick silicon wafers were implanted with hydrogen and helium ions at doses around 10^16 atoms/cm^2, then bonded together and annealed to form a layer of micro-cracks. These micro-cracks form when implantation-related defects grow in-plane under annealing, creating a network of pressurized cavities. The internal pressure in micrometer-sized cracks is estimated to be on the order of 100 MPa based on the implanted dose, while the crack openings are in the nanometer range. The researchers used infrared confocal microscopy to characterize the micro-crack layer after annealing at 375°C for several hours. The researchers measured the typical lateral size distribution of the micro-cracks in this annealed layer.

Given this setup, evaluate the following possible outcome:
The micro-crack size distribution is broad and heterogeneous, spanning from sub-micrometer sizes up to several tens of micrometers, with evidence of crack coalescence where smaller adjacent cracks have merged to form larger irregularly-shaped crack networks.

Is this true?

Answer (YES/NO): NO